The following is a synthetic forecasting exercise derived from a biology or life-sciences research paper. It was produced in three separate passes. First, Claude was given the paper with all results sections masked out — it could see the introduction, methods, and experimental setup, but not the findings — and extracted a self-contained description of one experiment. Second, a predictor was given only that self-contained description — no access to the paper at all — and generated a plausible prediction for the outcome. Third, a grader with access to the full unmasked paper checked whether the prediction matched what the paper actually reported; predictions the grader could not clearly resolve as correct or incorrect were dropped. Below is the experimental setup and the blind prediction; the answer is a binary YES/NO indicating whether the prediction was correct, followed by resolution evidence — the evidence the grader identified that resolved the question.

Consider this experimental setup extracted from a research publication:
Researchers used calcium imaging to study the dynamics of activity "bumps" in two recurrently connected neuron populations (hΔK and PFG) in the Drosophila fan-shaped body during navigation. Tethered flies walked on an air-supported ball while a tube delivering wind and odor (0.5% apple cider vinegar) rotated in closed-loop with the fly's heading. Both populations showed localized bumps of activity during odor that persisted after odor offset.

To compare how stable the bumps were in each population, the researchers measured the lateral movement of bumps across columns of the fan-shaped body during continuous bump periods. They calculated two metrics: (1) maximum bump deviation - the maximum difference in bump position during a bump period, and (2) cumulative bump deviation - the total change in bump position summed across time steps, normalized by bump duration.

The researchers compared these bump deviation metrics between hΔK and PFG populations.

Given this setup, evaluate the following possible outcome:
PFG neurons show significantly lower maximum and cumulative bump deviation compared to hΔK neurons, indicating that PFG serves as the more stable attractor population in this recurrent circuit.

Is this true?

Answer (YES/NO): NO